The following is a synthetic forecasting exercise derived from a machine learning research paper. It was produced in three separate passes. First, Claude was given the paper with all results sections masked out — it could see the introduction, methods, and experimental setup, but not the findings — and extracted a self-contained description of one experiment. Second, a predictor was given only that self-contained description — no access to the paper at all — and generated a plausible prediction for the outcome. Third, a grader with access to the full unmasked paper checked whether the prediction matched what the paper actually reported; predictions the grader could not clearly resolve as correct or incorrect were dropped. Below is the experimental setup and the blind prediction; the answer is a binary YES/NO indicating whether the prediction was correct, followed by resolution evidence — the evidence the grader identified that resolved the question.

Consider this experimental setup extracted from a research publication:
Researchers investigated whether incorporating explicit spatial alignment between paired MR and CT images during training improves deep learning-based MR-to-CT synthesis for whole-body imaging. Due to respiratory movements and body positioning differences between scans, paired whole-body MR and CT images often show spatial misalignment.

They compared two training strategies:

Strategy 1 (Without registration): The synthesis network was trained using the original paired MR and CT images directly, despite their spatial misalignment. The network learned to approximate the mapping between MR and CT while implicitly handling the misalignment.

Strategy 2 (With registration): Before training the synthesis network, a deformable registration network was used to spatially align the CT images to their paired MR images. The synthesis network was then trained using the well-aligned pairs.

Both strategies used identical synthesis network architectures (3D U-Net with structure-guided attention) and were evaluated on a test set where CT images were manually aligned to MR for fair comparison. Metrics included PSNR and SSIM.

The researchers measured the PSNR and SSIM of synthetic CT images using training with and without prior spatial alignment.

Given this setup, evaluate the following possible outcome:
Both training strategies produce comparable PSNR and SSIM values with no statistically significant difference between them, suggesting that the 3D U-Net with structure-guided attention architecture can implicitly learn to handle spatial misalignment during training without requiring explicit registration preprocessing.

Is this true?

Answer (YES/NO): NO